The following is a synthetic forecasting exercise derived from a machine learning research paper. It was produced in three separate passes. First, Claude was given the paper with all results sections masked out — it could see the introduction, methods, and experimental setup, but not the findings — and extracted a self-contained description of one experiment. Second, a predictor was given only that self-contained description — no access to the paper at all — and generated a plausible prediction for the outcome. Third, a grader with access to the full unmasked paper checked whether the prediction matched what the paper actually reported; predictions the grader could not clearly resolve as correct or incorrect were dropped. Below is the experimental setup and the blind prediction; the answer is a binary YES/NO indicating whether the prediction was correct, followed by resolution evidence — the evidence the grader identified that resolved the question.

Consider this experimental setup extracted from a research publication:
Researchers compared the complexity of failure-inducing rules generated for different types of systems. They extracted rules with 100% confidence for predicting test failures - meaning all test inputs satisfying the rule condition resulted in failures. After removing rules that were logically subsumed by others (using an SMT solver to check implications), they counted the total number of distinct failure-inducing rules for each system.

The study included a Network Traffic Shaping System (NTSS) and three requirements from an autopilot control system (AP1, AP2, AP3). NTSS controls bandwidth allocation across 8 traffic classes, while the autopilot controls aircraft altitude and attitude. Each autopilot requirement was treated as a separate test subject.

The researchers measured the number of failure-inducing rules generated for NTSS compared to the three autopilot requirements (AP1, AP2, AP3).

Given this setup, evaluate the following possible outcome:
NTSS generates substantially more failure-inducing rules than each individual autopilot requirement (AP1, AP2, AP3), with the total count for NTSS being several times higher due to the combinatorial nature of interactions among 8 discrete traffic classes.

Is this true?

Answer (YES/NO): NO